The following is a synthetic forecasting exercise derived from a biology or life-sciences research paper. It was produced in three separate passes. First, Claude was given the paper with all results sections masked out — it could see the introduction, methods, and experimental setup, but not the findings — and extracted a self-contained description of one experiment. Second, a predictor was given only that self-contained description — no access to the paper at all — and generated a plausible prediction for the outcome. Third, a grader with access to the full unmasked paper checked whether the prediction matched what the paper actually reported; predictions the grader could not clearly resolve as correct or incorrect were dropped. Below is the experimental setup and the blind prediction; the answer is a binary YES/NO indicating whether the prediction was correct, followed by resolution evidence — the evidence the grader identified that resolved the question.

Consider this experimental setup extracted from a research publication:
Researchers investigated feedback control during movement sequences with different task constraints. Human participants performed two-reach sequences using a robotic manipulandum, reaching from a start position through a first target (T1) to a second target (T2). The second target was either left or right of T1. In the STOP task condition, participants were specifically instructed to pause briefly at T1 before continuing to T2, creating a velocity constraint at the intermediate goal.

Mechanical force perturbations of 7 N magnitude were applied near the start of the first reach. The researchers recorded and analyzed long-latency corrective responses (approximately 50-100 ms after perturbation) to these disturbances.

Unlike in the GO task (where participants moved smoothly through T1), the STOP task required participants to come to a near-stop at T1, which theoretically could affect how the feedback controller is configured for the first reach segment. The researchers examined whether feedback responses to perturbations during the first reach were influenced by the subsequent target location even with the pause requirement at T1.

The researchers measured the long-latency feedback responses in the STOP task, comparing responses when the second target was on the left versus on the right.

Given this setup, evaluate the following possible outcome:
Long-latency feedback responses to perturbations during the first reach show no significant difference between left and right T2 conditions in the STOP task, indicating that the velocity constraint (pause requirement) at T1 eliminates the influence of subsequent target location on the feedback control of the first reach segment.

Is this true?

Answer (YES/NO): YES